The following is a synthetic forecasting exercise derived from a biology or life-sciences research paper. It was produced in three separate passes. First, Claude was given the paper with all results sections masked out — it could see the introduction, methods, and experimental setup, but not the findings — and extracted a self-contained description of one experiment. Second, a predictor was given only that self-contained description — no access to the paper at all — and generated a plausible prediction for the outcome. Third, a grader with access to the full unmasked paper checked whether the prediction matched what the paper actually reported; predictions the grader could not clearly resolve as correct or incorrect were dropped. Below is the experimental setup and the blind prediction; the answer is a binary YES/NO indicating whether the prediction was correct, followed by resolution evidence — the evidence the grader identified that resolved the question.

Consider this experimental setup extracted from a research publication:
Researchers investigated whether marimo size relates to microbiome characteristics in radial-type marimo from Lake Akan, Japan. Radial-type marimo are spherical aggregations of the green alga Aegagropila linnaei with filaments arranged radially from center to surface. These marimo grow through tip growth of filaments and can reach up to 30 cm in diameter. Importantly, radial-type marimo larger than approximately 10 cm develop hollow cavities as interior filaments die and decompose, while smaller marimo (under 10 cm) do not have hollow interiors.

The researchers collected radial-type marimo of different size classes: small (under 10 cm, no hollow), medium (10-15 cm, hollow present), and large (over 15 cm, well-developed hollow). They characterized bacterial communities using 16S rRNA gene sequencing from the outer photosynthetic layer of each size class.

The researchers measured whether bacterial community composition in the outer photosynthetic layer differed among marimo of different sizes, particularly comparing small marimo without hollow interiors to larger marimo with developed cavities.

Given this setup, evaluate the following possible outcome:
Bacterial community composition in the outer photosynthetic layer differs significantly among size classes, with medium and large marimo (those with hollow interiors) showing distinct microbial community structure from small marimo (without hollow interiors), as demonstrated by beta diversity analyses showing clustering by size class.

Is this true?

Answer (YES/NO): YES